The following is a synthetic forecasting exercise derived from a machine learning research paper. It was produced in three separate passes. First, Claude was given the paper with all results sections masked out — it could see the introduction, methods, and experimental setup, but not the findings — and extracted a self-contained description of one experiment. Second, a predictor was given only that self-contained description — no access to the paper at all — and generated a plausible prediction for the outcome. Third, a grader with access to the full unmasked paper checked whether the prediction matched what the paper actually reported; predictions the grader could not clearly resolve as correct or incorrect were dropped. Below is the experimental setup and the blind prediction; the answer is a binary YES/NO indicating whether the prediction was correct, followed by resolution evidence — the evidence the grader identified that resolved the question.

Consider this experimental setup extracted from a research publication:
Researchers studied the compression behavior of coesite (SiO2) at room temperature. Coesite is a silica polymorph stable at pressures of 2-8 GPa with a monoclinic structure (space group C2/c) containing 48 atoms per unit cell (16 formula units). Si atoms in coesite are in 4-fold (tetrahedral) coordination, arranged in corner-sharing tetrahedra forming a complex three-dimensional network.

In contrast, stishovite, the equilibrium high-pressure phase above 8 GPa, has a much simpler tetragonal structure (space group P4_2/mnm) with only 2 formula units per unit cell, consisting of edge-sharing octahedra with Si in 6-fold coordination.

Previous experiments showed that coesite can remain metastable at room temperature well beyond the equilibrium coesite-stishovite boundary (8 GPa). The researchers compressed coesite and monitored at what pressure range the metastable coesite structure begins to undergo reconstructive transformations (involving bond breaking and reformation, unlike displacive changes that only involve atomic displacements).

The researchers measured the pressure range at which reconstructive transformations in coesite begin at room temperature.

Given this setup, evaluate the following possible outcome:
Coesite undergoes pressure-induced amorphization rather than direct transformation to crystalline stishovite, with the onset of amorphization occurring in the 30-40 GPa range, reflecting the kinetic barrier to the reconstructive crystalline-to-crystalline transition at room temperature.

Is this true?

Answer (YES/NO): NO